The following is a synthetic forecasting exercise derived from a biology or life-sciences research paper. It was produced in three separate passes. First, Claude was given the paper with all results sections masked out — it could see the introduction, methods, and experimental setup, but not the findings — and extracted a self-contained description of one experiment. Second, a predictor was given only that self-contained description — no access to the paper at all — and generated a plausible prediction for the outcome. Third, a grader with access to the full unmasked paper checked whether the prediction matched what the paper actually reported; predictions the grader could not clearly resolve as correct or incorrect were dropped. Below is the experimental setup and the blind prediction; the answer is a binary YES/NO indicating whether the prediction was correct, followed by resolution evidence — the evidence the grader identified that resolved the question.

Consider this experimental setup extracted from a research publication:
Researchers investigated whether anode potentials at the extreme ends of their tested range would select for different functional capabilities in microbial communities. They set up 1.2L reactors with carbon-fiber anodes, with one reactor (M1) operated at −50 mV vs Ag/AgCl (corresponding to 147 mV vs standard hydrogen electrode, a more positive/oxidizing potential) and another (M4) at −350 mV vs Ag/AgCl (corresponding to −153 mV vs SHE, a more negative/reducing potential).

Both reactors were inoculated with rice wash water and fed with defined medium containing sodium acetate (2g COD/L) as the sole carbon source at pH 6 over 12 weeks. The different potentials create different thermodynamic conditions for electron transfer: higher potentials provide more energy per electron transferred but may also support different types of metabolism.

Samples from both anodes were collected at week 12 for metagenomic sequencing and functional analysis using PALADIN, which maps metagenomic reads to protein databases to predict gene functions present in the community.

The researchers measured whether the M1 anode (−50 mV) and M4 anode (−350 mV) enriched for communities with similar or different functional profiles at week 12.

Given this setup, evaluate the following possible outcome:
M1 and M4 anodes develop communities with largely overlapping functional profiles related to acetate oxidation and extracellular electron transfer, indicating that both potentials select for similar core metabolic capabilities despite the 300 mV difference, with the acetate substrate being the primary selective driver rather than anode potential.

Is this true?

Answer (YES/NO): NO